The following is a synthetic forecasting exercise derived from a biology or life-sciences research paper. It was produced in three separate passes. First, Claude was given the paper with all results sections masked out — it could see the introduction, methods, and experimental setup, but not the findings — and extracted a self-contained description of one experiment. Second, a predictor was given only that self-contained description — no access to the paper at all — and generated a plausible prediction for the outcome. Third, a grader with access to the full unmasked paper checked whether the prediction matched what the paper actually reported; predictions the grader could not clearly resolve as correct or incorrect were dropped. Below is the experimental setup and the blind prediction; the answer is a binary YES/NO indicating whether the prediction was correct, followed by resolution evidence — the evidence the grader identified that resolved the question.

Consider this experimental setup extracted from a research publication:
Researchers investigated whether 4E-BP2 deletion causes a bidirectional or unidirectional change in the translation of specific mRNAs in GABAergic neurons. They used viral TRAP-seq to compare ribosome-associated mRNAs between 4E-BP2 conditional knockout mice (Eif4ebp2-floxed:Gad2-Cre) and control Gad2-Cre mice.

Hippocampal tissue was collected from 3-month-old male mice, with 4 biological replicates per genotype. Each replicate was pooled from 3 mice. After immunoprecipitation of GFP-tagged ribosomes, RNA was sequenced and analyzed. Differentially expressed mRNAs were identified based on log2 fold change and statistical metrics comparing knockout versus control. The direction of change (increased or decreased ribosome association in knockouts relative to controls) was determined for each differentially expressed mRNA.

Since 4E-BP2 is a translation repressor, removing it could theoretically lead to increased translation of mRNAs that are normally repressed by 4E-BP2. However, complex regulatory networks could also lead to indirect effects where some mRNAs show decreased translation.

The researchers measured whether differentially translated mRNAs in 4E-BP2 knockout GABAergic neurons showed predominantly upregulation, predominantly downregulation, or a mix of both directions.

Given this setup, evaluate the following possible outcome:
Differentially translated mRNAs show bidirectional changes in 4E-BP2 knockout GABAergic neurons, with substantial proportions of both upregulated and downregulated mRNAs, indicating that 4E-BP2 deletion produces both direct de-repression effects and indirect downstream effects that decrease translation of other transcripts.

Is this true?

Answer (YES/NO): YES